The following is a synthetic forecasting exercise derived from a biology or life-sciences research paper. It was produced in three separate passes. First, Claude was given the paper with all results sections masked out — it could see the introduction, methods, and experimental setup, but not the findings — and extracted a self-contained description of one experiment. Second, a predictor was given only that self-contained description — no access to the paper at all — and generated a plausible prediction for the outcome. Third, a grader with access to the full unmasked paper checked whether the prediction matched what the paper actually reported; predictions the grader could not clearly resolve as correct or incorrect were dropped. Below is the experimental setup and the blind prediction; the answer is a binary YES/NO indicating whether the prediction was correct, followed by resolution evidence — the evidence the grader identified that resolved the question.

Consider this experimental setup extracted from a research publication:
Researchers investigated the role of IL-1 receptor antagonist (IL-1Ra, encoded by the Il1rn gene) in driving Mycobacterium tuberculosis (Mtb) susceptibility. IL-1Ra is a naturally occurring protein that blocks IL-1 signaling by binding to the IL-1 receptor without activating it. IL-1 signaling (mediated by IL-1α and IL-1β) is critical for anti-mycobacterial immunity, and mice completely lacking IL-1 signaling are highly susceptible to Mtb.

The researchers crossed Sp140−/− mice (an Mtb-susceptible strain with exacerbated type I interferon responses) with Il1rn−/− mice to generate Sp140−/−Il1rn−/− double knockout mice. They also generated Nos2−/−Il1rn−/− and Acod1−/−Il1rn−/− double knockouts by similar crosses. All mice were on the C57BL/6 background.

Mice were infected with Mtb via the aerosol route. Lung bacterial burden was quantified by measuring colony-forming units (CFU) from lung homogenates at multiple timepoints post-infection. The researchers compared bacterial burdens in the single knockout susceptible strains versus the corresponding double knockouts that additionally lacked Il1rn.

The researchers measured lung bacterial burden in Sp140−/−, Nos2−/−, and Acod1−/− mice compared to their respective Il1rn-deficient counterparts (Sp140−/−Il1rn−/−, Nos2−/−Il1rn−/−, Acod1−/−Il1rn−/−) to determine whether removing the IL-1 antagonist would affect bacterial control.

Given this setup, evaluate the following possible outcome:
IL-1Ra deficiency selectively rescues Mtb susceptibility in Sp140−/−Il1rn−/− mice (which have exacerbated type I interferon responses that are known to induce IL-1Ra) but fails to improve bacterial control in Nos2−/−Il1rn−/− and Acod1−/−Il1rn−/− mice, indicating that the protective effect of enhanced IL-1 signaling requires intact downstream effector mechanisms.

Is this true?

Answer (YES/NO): NO